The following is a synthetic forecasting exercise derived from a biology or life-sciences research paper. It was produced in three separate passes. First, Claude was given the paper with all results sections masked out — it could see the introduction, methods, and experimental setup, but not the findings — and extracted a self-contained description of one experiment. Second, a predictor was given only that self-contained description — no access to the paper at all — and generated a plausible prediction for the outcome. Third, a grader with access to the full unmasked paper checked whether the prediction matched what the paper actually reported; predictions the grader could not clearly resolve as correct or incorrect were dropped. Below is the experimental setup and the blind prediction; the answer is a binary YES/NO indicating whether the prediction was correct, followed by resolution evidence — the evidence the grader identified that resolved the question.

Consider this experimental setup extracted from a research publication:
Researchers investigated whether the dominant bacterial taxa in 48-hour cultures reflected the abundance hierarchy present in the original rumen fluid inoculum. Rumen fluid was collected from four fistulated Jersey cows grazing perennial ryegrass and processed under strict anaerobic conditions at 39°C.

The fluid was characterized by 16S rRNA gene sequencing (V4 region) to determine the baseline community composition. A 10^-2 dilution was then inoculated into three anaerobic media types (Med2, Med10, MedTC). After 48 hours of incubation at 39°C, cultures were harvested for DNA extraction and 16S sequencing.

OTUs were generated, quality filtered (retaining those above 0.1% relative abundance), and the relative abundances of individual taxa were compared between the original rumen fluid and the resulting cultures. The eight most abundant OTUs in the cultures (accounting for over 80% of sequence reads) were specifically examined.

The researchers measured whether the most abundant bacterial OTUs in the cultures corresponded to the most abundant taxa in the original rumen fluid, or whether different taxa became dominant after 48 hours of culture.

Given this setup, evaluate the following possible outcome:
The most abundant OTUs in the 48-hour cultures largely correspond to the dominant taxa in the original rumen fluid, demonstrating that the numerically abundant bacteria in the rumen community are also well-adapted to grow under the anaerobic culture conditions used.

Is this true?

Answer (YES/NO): NO